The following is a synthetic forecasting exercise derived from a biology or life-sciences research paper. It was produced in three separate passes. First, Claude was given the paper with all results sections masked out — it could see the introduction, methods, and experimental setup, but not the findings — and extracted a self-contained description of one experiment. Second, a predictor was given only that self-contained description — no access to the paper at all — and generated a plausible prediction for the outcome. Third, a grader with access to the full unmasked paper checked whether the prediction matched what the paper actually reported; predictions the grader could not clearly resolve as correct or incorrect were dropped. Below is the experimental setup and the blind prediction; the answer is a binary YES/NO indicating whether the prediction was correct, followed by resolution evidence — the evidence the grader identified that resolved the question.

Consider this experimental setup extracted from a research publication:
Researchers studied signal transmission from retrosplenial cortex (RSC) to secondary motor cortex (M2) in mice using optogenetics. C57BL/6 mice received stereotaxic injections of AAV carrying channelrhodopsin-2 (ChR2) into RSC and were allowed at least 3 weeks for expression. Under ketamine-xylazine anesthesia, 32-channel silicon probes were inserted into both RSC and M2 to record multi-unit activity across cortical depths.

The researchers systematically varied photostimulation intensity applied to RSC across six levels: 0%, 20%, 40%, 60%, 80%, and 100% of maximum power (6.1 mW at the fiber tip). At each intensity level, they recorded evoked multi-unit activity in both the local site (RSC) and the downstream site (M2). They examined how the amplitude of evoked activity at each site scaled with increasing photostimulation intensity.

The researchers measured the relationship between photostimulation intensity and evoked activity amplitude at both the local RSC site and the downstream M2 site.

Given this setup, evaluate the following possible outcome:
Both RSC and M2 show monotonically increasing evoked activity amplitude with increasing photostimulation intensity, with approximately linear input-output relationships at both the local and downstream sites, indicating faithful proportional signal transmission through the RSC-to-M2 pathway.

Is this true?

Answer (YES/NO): YES